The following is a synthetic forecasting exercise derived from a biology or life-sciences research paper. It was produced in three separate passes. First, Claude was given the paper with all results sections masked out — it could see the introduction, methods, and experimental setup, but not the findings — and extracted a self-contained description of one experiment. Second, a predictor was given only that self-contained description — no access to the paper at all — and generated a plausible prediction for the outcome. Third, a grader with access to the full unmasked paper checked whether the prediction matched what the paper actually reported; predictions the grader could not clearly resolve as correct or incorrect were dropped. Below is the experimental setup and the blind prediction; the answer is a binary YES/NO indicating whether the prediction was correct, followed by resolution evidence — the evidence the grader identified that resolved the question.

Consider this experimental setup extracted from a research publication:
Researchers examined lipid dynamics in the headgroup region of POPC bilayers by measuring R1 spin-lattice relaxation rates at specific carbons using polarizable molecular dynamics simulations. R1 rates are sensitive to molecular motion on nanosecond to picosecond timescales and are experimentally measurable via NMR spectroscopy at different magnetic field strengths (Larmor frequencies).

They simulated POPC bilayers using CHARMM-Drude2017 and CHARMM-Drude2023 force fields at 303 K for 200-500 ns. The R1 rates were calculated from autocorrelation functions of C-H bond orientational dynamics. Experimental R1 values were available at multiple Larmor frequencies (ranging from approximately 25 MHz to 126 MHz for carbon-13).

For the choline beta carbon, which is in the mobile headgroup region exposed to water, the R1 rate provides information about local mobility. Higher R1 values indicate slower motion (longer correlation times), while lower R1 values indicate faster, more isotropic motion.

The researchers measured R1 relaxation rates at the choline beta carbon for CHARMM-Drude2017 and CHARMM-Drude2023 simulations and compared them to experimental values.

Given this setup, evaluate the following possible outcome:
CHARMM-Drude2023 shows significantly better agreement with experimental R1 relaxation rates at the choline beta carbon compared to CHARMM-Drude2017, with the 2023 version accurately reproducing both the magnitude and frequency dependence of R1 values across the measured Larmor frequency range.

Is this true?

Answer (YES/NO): NO